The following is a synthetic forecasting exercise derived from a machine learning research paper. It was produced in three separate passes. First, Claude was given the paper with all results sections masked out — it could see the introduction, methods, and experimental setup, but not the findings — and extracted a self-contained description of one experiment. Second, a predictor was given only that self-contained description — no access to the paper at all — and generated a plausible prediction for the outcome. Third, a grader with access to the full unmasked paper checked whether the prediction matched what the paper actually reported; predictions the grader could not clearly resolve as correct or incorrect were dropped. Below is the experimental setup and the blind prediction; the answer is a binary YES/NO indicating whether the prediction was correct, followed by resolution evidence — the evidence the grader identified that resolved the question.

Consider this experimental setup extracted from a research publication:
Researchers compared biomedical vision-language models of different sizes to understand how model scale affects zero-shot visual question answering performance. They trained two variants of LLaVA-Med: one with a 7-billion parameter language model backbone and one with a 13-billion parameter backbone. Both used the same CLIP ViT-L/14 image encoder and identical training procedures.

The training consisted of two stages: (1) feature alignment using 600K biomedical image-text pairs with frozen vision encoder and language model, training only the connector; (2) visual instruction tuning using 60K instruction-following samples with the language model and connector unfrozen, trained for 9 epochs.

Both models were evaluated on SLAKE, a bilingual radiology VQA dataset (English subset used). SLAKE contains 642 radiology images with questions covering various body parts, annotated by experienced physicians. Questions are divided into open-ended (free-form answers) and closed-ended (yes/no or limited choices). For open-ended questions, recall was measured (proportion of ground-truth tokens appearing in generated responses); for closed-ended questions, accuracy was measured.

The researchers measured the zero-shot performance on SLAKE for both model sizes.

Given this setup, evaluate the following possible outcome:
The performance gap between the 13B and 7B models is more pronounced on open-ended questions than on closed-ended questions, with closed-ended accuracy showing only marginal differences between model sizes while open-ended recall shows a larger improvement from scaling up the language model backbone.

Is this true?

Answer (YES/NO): NO